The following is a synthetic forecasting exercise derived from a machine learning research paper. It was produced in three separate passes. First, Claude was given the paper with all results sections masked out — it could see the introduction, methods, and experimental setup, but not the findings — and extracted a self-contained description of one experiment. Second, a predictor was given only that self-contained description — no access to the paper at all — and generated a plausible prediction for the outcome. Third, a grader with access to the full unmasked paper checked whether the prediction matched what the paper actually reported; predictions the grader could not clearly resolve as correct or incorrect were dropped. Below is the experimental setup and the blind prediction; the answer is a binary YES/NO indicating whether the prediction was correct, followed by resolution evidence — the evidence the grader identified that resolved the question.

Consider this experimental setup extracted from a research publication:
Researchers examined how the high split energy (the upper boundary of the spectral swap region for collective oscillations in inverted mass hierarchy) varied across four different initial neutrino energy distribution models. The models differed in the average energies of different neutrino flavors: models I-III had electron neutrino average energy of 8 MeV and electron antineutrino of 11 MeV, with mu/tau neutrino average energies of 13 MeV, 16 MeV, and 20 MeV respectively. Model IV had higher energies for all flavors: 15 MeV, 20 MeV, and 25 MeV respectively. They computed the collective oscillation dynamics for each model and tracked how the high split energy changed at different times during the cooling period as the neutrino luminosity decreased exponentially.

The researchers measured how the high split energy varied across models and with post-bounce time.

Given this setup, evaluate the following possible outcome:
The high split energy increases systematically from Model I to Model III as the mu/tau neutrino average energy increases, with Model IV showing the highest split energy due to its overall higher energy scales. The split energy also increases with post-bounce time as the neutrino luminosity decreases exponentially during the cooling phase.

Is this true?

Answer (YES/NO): YES